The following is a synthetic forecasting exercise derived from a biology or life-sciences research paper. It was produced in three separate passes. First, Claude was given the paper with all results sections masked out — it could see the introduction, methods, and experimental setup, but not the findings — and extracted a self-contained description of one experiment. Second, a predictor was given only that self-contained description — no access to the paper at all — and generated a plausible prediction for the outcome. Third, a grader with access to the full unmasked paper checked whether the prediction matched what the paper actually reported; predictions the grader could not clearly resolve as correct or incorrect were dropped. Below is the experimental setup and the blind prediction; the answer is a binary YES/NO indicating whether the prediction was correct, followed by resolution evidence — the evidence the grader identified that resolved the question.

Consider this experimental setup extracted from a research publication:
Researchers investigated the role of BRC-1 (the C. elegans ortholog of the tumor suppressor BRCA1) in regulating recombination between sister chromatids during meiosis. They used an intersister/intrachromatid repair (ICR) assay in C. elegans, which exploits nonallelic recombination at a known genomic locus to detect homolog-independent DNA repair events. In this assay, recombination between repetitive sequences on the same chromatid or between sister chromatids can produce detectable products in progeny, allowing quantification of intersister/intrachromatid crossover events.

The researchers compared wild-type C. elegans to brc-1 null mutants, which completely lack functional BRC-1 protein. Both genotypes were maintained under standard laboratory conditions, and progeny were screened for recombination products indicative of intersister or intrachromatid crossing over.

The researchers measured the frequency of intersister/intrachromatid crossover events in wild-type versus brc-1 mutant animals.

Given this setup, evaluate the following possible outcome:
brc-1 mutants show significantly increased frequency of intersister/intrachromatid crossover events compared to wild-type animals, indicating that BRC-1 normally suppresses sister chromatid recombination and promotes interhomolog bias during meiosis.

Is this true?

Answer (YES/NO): YES